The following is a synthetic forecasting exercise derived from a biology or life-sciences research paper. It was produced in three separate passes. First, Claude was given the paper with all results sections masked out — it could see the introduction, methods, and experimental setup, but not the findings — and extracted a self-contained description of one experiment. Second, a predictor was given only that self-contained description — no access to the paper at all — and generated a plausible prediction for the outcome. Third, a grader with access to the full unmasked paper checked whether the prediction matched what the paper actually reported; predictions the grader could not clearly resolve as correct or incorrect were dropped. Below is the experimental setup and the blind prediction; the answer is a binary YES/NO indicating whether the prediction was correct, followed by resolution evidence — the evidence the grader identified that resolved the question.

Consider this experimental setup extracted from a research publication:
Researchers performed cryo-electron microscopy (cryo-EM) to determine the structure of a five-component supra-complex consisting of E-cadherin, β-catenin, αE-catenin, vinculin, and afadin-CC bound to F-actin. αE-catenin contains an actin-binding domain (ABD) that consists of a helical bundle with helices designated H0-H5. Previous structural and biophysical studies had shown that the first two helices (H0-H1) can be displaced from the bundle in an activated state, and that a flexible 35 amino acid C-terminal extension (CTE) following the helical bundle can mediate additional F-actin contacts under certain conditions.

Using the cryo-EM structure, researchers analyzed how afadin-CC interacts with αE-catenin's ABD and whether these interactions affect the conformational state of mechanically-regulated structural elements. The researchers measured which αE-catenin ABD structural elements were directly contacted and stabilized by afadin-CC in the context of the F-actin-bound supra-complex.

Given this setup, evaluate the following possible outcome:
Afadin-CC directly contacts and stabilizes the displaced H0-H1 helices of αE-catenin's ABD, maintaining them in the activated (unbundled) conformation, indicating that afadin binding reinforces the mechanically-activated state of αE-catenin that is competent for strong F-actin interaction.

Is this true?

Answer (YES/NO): NO